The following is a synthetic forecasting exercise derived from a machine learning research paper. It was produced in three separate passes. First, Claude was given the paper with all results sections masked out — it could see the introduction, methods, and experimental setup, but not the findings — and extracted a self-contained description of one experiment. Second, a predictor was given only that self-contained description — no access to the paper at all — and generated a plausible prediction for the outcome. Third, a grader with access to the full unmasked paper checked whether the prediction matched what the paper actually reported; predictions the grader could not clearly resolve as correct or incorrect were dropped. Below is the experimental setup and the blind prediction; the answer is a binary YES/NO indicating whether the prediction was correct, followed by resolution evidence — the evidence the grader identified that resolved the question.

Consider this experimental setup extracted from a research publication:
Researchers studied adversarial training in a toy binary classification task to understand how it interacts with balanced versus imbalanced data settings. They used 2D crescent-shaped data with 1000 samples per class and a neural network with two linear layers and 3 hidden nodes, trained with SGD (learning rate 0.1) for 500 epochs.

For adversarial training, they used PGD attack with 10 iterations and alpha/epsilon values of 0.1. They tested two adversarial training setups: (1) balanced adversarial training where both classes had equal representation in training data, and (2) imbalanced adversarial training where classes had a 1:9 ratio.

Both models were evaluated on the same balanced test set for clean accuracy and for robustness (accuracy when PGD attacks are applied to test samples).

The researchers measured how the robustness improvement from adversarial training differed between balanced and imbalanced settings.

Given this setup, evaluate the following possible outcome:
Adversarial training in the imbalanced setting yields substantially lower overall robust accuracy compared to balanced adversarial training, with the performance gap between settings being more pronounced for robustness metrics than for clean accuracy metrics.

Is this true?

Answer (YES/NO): YES